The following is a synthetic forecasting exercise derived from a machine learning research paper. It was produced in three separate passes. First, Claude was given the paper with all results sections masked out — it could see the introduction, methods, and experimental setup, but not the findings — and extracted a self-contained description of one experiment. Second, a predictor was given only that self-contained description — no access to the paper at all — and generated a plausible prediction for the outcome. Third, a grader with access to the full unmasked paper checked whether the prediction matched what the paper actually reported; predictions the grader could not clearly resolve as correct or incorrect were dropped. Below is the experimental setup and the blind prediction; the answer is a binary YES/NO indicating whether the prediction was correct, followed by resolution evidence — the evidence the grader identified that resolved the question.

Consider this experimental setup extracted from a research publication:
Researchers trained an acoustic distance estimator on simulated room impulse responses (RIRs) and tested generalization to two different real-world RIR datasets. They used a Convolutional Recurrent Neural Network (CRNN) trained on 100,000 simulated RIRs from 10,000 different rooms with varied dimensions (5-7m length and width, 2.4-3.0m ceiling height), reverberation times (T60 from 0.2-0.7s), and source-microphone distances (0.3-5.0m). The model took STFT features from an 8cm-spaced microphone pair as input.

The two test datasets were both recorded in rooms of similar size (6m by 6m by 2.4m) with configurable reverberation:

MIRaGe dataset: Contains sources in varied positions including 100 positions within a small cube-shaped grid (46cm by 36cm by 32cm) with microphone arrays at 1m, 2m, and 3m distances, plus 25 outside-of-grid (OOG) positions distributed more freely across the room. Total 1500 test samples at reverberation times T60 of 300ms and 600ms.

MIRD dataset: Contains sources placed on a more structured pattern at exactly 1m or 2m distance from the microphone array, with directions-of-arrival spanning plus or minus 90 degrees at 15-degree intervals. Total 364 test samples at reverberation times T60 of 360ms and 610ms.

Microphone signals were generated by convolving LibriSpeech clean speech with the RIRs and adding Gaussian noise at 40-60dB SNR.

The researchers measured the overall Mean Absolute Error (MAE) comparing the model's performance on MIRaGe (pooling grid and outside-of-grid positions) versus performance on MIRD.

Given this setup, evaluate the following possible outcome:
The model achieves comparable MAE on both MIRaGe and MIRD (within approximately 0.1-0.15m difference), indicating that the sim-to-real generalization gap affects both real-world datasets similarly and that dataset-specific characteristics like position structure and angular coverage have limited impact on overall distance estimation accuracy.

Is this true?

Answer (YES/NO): NO